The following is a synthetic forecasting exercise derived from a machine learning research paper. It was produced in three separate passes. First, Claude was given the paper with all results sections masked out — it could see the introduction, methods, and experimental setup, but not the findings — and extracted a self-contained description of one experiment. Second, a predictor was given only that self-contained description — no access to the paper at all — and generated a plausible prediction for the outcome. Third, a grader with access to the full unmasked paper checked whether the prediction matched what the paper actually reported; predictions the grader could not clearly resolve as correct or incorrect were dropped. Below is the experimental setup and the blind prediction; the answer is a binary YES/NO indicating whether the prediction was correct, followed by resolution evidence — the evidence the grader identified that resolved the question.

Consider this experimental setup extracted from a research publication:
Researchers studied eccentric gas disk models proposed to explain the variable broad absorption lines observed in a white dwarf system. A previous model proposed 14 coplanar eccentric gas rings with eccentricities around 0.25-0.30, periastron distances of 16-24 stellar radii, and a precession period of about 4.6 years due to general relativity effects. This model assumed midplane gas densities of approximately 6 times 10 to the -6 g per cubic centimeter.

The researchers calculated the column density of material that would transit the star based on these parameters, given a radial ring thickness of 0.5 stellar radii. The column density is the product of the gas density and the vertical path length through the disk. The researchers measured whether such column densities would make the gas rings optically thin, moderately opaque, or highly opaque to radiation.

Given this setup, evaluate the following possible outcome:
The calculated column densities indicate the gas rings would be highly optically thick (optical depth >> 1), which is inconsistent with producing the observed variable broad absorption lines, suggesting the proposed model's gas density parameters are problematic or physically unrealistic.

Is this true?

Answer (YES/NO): YES